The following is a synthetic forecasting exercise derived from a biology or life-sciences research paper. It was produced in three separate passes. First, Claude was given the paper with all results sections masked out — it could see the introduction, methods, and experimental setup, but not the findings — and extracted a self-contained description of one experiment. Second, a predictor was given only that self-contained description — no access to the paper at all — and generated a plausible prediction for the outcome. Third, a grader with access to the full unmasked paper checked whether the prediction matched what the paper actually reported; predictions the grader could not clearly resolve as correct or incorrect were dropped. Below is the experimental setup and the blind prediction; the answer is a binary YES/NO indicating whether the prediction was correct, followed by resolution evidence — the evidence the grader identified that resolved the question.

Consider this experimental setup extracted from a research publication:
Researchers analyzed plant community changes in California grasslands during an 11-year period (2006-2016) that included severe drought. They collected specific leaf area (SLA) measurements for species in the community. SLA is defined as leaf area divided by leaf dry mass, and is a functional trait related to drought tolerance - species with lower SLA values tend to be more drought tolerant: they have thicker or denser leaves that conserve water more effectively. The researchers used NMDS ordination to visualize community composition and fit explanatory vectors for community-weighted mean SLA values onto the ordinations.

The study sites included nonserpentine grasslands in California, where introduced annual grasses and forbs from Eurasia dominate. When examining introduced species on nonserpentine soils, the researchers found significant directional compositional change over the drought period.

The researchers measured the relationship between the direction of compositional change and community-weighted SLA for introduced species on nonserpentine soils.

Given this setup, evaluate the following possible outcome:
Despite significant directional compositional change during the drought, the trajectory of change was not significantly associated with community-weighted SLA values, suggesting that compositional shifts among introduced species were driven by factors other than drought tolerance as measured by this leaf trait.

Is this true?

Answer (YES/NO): NO